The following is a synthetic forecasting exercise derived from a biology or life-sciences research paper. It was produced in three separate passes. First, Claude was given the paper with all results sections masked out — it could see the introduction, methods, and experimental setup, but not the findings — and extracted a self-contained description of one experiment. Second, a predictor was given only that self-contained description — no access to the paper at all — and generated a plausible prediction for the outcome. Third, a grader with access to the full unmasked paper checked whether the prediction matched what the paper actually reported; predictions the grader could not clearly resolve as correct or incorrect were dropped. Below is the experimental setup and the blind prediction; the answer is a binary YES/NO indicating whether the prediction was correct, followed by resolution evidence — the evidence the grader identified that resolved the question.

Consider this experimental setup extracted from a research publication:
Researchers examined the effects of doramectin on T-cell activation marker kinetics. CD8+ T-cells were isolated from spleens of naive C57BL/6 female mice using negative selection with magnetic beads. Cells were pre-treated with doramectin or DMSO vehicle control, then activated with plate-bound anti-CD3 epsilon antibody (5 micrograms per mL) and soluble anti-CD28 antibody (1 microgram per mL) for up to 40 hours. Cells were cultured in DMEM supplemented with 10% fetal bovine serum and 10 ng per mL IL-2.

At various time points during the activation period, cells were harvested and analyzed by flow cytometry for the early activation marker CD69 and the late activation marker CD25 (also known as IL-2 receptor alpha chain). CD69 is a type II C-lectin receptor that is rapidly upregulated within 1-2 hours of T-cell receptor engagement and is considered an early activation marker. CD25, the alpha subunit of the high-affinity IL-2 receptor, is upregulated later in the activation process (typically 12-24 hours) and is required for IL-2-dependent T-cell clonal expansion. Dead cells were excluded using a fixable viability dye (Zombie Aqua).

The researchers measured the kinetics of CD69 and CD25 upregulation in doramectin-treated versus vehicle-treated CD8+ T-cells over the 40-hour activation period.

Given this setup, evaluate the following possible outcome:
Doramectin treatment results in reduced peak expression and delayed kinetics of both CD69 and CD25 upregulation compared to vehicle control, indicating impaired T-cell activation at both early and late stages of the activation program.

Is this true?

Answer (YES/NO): NO